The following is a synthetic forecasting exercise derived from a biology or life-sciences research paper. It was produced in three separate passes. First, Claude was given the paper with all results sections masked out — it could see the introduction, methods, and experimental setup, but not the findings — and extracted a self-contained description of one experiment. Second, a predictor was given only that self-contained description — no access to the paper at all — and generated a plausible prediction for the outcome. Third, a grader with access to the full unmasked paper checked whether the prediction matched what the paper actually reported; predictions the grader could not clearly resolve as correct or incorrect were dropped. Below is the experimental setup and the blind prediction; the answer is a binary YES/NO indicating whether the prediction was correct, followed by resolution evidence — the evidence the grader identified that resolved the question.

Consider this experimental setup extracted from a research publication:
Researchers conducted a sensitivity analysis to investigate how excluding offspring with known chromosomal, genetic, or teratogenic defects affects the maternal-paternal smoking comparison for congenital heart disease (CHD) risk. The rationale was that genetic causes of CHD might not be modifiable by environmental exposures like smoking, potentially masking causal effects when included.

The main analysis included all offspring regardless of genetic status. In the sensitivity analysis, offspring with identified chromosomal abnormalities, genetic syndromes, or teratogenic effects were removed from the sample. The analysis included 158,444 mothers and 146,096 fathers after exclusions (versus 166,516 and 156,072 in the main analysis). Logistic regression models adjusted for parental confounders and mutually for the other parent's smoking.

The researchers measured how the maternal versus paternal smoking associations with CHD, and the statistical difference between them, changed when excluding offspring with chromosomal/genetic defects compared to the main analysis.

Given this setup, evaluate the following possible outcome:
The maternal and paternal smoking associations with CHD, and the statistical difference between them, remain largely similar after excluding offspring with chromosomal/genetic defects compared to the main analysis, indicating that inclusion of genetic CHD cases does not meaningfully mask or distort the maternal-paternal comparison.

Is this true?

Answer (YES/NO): NO